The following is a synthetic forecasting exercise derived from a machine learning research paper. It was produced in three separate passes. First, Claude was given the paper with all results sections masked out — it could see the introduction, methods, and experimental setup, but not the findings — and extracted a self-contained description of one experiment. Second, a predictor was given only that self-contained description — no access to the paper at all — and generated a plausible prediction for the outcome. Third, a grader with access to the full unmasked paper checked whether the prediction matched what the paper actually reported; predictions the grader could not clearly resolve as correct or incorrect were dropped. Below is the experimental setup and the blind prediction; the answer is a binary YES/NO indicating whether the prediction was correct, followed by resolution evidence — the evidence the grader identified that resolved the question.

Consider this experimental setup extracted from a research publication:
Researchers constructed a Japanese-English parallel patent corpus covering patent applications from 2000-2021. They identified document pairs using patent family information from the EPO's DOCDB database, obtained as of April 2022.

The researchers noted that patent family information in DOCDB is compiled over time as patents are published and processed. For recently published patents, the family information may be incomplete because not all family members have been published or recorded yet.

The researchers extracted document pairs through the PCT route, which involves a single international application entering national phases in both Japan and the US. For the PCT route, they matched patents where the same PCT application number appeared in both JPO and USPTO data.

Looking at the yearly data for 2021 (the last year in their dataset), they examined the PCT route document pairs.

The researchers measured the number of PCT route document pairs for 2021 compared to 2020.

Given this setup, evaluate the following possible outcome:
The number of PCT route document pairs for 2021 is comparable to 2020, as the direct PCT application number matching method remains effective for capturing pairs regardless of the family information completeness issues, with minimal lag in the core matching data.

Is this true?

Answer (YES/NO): NO